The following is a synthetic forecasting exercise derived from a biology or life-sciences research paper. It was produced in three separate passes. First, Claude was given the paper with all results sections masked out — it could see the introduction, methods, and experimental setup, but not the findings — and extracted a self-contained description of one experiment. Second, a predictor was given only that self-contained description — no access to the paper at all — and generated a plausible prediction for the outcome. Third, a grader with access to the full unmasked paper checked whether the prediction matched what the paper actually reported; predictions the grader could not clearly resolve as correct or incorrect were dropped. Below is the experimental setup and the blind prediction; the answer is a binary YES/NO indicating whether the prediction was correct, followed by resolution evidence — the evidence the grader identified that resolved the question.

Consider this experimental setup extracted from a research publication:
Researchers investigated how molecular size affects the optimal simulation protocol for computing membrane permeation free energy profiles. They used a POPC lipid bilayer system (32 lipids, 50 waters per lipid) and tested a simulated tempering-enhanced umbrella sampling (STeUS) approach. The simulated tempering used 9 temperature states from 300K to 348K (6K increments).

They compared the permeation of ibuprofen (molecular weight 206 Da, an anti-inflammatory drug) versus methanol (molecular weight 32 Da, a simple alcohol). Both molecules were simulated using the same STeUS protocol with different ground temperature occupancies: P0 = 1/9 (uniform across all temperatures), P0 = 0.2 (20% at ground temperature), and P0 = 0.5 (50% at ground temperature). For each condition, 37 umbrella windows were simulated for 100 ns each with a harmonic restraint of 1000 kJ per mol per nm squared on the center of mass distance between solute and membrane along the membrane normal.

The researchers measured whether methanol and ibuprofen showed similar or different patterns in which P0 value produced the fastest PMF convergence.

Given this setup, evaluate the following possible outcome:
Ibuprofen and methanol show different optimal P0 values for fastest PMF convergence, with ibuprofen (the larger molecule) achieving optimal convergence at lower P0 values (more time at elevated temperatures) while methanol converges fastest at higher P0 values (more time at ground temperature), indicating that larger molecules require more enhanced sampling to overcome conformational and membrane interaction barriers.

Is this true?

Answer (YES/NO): YES